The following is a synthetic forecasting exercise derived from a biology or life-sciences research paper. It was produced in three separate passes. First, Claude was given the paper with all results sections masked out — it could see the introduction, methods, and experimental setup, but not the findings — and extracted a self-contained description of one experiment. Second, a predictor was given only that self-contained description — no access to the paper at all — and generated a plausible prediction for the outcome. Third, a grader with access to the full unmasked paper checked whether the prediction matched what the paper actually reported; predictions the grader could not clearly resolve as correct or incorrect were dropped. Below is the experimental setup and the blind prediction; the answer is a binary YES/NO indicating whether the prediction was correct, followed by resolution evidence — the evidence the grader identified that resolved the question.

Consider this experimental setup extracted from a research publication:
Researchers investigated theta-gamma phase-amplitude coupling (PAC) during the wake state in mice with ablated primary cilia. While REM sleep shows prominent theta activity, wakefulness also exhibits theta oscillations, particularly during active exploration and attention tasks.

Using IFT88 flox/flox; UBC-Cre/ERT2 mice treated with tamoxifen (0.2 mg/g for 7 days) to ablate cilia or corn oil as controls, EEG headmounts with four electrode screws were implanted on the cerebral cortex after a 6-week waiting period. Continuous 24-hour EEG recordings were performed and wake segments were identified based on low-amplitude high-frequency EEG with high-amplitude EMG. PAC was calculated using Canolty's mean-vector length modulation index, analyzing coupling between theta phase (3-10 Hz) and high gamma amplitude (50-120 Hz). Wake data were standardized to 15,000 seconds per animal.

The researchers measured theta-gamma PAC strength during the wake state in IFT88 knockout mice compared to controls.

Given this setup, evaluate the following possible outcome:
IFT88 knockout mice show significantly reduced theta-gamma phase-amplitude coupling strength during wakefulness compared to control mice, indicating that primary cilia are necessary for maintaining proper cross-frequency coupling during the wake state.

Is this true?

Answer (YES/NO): YES